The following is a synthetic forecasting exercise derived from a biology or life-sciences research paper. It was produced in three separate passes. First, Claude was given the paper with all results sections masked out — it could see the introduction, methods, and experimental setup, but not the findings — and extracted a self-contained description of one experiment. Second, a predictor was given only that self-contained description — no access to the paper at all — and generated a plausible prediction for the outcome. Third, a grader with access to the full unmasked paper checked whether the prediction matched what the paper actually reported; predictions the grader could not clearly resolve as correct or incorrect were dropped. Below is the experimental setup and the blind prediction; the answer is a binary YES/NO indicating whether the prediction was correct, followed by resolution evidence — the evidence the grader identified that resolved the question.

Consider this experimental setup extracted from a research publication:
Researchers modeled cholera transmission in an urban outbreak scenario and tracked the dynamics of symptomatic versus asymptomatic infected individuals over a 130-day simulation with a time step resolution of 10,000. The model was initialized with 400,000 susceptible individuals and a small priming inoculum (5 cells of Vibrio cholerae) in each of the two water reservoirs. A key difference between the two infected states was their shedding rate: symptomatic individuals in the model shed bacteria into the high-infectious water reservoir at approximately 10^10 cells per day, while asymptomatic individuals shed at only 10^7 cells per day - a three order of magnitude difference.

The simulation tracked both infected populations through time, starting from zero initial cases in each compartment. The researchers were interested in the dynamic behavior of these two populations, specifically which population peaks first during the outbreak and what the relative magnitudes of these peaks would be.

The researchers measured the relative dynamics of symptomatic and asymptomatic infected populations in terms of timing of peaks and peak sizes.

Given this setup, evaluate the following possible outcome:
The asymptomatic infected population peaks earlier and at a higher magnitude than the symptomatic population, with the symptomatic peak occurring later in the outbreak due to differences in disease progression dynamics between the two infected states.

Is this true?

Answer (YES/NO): NO